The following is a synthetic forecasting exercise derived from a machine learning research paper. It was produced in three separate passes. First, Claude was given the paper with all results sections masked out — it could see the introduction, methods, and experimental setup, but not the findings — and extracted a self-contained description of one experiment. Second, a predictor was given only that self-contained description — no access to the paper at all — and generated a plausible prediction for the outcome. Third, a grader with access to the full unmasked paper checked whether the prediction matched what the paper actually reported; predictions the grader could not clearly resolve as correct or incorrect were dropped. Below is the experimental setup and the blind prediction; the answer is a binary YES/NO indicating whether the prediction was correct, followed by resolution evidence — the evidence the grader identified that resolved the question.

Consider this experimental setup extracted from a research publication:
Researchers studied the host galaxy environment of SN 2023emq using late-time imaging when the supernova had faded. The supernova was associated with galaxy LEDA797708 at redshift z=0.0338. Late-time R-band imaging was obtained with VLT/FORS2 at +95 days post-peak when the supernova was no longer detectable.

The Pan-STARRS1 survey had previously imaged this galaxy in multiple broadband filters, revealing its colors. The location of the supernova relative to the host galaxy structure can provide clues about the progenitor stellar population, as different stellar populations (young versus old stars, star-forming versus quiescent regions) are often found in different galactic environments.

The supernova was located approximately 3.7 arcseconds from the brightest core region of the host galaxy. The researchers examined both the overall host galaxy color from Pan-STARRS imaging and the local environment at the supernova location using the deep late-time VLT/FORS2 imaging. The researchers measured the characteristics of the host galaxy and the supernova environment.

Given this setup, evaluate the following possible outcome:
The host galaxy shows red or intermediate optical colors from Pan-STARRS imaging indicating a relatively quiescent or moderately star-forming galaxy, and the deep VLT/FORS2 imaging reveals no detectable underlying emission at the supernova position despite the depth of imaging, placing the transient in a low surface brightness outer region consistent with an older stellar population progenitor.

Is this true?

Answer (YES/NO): NO